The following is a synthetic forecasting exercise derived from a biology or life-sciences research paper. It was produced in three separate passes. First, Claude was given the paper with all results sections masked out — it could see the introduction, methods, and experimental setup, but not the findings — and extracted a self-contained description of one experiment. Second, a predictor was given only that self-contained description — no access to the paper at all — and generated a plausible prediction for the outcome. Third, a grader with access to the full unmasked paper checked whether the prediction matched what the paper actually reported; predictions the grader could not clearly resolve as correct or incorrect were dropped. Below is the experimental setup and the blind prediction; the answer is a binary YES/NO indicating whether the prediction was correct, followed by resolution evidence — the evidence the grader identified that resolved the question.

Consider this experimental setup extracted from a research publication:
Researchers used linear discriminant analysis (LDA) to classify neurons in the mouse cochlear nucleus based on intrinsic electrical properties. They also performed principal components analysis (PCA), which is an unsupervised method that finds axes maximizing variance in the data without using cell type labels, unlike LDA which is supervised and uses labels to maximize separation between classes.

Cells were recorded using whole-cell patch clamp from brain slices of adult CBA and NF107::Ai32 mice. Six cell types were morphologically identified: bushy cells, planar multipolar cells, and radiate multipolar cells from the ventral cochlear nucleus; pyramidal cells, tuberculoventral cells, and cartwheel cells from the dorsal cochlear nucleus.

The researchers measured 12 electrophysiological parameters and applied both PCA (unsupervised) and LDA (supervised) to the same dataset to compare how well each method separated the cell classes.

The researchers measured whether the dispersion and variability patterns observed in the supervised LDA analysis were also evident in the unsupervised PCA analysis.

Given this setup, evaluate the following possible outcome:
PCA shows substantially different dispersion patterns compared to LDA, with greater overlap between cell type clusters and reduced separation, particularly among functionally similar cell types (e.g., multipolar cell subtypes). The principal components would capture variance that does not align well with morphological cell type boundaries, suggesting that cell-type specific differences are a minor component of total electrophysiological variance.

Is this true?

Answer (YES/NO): NO